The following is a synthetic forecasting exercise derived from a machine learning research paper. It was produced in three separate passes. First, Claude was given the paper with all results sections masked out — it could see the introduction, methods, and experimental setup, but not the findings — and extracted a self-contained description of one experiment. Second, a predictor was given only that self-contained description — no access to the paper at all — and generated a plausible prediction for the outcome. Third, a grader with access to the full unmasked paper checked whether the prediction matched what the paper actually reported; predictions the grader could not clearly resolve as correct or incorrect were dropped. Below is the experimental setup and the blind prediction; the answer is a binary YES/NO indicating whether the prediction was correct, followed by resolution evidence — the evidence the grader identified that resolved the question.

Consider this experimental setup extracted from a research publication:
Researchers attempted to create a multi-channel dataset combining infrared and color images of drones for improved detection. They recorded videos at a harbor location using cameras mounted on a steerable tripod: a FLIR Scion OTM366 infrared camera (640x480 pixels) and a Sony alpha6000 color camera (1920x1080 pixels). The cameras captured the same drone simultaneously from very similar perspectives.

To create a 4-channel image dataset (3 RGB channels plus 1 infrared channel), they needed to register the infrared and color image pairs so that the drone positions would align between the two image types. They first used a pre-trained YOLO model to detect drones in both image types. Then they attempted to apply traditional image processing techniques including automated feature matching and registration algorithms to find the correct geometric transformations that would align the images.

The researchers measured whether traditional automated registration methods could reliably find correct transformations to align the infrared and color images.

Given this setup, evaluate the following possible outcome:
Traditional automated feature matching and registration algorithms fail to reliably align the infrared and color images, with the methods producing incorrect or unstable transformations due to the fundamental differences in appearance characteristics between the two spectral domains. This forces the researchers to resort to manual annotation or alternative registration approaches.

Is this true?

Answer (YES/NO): YES